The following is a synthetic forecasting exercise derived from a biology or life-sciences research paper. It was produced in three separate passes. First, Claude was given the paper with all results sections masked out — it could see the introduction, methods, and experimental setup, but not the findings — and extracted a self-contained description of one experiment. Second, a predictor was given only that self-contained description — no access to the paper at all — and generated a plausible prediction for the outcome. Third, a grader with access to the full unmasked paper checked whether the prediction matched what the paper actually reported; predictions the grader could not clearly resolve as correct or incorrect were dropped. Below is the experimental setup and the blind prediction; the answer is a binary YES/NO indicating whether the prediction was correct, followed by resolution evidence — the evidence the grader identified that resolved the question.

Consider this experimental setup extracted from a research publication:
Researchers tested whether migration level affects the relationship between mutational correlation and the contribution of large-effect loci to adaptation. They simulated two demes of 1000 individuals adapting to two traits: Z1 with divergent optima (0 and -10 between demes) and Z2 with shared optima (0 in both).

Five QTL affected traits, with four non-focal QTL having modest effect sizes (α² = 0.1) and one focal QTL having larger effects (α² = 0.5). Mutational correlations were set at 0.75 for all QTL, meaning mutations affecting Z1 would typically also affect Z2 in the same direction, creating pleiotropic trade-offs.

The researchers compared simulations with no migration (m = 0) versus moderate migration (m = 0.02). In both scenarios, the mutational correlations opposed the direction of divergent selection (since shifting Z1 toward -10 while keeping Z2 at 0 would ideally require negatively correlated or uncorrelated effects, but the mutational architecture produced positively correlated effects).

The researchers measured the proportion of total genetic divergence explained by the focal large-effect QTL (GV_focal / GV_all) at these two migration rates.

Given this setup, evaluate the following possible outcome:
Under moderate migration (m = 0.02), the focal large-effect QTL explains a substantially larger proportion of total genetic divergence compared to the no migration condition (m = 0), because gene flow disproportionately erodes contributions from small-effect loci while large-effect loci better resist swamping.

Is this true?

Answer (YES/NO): YES